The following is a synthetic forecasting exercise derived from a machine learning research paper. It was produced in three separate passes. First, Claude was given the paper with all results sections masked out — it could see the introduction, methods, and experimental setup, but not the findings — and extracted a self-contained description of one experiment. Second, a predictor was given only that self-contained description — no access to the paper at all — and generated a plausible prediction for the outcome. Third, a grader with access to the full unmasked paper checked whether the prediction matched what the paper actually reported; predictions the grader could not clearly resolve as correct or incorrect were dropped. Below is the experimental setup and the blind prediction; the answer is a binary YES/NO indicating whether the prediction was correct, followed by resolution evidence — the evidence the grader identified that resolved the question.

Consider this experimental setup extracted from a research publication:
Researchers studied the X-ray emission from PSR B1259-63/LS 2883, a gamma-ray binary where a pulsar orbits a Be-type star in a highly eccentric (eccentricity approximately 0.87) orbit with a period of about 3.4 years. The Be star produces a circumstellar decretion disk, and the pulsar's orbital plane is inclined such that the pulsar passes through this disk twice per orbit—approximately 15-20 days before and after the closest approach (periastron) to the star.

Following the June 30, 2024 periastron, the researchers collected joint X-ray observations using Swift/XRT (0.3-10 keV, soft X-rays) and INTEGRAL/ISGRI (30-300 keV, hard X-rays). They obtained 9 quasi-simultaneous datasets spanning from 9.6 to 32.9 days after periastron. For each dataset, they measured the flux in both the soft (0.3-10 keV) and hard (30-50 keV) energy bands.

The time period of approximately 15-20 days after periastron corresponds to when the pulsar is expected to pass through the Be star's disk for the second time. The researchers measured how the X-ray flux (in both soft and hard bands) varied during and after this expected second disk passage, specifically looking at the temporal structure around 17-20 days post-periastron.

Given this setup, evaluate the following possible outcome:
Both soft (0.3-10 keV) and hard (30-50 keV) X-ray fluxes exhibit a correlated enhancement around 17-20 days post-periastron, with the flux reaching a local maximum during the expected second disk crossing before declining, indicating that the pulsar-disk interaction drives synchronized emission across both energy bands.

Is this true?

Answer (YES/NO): YES